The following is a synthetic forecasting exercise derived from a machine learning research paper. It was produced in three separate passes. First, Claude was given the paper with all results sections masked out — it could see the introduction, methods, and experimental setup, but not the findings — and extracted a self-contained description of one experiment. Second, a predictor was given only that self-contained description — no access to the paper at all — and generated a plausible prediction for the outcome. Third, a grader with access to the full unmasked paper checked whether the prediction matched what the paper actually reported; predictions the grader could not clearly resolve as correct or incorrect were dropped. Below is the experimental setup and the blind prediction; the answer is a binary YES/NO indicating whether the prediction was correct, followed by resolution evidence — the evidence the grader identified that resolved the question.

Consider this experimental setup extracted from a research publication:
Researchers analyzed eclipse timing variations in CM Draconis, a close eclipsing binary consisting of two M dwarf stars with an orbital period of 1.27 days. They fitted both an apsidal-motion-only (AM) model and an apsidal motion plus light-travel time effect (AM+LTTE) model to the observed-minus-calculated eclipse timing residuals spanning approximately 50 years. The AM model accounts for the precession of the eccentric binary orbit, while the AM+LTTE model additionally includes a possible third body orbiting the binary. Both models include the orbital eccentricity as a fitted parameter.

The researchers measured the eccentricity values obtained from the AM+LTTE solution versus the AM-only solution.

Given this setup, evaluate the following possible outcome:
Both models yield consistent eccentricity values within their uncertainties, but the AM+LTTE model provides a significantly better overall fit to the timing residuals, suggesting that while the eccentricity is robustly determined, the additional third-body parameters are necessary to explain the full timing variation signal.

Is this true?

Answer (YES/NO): NO